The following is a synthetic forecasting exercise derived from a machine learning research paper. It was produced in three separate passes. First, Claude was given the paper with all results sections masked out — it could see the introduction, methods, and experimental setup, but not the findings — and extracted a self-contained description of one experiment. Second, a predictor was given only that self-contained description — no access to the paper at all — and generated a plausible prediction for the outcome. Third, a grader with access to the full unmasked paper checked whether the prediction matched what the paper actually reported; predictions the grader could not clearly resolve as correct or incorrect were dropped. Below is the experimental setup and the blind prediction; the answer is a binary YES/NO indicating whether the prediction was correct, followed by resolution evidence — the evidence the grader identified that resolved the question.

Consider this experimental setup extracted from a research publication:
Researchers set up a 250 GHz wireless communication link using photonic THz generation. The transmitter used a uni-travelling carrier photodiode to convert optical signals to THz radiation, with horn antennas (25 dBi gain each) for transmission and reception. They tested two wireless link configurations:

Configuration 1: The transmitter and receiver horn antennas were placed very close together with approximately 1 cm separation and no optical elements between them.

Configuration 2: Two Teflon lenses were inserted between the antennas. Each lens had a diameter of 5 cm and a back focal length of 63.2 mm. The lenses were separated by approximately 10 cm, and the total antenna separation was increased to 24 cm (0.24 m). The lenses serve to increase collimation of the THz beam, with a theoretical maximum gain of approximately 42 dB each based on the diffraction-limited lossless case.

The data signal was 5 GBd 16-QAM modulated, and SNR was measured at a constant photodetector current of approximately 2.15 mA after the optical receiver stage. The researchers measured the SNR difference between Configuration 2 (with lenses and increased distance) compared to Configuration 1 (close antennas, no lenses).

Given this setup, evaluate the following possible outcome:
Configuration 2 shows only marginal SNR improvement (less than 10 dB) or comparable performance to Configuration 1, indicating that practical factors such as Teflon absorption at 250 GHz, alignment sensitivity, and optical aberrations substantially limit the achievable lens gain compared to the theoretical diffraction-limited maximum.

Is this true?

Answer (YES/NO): YES